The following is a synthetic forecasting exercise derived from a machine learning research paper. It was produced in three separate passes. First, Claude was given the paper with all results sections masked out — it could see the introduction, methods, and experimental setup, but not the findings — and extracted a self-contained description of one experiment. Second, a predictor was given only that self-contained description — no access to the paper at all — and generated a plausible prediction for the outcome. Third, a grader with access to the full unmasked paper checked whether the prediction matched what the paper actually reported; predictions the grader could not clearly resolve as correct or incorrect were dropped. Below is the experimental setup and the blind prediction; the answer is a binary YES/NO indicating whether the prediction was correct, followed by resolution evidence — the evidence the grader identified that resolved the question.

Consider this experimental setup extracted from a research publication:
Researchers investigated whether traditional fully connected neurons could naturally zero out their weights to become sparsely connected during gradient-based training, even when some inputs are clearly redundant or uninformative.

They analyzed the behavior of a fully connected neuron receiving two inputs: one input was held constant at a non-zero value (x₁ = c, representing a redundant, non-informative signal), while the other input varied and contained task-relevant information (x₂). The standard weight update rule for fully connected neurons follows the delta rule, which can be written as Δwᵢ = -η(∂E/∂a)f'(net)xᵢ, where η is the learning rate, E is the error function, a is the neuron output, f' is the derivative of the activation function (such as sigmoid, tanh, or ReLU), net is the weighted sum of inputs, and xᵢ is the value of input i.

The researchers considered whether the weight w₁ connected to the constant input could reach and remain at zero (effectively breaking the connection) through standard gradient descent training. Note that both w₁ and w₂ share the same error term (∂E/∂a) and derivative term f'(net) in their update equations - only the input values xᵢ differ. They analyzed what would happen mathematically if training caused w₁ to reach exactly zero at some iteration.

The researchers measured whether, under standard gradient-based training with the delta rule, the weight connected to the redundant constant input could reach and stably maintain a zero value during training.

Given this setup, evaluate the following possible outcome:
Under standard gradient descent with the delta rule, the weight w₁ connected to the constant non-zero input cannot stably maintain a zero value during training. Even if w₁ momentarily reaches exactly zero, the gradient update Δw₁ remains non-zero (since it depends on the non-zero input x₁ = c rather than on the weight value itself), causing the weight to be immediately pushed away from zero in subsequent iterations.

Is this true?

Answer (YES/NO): YES